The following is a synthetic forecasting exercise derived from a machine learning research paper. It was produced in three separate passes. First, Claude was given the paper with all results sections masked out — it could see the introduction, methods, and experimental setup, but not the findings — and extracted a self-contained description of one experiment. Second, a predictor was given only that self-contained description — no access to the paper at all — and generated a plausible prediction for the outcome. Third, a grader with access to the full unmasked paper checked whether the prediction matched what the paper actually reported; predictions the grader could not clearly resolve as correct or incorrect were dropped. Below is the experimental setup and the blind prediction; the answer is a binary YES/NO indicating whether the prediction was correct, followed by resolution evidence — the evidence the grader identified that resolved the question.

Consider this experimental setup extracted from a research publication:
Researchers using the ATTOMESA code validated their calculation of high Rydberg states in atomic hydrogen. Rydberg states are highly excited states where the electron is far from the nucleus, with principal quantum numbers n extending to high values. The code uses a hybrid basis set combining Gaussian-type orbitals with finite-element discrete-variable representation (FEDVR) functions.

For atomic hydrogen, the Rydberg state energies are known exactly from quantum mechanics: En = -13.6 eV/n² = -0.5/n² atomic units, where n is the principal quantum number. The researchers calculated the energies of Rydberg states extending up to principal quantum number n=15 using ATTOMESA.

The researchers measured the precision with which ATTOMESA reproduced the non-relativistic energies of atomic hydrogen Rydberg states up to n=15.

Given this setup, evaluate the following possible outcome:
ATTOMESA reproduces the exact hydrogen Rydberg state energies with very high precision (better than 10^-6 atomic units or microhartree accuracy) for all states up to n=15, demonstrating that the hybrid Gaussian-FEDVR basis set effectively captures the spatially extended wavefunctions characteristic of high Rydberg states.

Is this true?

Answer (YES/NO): YES